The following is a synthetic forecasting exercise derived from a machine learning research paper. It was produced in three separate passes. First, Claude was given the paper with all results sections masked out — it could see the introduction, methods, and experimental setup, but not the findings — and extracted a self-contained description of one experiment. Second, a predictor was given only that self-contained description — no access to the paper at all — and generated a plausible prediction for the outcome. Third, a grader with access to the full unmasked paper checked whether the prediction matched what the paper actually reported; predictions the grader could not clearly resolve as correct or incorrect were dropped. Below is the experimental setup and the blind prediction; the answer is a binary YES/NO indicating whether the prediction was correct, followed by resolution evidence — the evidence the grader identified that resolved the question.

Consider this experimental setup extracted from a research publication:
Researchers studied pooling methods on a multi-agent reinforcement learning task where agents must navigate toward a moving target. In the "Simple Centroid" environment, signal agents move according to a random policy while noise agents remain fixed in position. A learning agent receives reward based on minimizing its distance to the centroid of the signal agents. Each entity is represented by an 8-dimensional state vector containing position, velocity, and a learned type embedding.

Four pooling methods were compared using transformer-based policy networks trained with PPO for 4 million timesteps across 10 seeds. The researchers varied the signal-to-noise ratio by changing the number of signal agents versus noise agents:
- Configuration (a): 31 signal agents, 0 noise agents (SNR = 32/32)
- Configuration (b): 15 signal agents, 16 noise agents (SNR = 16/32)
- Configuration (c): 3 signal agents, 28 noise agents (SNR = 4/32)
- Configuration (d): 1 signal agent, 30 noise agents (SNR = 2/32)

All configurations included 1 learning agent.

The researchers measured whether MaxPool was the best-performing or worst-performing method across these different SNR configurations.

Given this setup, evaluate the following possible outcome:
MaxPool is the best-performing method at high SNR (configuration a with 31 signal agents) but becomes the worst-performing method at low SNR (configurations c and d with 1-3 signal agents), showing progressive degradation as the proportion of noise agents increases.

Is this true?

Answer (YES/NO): NO